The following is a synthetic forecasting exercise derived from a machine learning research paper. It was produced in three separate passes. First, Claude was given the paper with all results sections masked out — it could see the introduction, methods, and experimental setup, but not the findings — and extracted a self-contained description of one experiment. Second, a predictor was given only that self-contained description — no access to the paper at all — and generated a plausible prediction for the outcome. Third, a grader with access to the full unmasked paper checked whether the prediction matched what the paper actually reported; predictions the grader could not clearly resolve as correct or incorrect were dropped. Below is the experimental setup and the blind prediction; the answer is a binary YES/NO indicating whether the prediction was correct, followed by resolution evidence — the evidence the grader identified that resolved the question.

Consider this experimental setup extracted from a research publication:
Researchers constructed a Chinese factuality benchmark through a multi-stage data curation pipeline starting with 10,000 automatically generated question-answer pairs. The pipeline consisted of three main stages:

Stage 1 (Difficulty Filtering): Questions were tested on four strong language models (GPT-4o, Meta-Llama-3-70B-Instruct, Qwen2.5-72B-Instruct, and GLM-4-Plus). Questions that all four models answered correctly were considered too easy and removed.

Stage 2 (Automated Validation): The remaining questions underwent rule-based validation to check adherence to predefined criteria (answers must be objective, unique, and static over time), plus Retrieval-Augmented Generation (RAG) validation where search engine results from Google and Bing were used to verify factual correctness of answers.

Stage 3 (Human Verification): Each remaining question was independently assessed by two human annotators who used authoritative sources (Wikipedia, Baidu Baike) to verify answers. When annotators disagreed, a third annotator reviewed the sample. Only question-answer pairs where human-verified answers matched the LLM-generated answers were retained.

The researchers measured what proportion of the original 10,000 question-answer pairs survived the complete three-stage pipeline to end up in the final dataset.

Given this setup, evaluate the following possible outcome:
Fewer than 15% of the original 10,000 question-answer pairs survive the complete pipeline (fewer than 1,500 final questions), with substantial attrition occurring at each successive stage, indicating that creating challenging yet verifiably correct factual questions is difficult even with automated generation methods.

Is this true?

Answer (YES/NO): NO